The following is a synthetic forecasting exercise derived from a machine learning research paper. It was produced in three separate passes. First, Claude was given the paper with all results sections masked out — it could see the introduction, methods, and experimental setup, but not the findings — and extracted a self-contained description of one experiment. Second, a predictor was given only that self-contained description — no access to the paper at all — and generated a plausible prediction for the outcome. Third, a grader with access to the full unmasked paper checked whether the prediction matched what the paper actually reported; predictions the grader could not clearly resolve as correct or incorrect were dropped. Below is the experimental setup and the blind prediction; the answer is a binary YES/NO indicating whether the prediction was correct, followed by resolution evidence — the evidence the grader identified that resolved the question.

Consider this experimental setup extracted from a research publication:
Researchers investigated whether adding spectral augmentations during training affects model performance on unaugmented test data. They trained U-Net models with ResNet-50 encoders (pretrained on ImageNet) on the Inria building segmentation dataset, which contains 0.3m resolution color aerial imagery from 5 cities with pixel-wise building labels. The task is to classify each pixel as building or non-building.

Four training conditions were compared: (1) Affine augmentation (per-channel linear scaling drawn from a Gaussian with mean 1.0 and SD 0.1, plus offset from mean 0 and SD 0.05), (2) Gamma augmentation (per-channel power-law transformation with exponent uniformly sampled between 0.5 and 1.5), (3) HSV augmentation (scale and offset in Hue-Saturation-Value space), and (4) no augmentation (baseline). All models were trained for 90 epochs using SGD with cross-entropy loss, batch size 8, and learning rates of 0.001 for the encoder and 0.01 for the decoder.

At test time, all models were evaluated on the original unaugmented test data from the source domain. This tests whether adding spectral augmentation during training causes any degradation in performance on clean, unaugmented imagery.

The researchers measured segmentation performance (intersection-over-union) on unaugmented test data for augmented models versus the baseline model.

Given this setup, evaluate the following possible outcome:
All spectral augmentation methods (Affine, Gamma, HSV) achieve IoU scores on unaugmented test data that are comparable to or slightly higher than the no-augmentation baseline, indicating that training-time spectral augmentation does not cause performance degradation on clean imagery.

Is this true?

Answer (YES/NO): YES